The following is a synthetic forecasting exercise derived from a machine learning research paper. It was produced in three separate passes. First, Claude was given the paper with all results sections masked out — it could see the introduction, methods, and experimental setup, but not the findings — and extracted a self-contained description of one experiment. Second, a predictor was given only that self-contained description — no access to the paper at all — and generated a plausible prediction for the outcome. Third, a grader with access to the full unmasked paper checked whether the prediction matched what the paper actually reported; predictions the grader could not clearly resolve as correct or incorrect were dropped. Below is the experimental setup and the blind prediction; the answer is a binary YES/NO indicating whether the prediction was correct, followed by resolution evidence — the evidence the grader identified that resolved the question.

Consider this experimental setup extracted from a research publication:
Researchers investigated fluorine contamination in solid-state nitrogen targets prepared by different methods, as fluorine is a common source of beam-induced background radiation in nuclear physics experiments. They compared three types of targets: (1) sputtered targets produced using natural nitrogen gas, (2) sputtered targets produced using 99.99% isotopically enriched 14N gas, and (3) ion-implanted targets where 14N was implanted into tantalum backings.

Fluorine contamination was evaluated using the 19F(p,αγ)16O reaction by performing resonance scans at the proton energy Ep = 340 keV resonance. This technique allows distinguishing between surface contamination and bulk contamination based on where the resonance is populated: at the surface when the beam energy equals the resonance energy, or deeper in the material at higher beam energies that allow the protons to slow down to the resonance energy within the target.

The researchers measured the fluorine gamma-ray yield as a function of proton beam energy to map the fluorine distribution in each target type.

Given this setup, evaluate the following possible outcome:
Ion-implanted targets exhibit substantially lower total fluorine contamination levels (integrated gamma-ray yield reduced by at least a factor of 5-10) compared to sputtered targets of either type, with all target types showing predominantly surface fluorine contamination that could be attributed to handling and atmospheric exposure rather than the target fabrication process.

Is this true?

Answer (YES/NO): NO